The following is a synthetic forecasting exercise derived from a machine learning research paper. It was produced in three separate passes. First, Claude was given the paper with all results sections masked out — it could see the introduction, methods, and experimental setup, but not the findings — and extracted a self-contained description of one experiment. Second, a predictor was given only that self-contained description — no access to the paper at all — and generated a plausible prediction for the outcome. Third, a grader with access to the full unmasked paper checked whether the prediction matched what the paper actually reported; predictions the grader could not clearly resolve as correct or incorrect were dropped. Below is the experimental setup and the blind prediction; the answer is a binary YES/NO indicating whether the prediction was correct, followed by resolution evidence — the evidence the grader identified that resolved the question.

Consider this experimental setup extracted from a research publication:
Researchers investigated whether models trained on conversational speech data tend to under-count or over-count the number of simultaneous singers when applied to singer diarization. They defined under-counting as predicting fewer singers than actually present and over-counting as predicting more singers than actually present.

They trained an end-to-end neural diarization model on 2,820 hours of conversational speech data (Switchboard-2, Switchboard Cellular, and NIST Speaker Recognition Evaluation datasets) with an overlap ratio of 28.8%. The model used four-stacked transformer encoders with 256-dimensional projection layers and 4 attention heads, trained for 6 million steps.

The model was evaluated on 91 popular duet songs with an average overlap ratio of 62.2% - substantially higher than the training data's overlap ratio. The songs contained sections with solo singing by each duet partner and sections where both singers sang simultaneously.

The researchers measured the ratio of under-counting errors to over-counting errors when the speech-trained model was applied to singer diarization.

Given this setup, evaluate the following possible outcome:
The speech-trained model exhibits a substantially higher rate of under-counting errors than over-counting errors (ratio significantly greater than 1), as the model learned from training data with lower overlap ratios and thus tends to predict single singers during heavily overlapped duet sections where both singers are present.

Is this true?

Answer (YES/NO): YES